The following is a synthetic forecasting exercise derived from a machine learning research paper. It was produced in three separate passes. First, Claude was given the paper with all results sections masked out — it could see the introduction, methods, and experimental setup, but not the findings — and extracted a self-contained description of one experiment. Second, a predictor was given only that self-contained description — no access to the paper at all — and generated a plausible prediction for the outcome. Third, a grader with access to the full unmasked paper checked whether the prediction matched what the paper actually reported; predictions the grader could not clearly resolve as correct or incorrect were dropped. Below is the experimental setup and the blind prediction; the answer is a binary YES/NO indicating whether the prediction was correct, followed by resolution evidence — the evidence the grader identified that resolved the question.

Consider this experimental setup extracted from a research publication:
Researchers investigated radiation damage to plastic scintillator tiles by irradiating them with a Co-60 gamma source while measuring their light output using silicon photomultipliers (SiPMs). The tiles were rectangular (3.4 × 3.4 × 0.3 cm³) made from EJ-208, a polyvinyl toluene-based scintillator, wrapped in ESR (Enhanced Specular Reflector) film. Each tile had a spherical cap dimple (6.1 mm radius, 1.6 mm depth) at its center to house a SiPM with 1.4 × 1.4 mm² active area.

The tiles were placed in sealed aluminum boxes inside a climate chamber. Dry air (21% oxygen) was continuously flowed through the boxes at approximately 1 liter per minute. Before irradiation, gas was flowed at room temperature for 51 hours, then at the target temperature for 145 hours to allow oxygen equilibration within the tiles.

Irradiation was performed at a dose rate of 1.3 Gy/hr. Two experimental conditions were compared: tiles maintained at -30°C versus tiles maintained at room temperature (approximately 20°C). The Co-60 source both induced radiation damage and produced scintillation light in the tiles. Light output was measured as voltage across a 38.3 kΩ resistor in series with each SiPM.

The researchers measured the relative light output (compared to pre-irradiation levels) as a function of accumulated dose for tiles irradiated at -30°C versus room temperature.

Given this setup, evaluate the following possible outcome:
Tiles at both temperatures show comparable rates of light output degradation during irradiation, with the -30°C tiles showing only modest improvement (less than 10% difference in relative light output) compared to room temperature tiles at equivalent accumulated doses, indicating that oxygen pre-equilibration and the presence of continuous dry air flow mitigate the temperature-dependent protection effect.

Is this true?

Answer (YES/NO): NO